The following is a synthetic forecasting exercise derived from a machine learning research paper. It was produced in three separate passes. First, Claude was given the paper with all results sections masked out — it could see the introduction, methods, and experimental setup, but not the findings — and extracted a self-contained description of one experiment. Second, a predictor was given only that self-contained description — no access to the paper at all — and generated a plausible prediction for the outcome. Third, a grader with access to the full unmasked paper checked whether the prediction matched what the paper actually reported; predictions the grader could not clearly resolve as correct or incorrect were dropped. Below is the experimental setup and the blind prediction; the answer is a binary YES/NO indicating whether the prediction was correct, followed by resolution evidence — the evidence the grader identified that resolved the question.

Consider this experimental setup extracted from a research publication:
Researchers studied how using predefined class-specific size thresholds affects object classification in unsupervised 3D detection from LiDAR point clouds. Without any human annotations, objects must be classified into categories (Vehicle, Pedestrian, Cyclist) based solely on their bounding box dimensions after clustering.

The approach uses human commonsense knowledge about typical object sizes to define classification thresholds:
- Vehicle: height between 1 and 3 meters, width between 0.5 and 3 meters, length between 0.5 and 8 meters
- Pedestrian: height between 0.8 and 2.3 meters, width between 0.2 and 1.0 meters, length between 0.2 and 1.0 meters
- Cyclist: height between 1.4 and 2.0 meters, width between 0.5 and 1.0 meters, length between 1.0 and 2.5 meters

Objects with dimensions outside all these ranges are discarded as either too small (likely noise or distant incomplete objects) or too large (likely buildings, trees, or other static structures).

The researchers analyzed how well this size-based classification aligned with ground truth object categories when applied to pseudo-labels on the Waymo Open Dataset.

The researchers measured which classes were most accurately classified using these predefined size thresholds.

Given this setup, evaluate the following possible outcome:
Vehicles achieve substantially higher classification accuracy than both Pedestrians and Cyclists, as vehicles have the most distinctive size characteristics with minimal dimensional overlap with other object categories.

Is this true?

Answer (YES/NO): YES